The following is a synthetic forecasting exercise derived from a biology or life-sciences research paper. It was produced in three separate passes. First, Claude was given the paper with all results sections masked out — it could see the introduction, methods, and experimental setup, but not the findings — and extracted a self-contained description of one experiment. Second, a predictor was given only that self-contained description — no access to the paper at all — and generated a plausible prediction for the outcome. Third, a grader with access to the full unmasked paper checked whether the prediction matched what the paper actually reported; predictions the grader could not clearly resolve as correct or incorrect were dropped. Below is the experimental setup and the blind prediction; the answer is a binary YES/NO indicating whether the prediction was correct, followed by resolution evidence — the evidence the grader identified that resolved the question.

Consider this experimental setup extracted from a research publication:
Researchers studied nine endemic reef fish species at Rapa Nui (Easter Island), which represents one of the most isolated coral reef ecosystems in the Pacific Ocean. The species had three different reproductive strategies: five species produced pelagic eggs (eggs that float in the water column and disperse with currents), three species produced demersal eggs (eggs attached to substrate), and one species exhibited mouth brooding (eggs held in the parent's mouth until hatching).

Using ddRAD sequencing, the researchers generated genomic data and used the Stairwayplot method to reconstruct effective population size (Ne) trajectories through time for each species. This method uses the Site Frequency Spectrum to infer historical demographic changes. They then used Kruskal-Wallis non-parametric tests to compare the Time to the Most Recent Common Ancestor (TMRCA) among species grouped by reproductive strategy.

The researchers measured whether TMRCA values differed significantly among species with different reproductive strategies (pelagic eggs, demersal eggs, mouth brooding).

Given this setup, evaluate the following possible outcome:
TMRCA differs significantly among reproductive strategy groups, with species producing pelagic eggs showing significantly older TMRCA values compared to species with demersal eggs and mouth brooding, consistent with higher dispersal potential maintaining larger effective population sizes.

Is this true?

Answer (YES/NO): NO